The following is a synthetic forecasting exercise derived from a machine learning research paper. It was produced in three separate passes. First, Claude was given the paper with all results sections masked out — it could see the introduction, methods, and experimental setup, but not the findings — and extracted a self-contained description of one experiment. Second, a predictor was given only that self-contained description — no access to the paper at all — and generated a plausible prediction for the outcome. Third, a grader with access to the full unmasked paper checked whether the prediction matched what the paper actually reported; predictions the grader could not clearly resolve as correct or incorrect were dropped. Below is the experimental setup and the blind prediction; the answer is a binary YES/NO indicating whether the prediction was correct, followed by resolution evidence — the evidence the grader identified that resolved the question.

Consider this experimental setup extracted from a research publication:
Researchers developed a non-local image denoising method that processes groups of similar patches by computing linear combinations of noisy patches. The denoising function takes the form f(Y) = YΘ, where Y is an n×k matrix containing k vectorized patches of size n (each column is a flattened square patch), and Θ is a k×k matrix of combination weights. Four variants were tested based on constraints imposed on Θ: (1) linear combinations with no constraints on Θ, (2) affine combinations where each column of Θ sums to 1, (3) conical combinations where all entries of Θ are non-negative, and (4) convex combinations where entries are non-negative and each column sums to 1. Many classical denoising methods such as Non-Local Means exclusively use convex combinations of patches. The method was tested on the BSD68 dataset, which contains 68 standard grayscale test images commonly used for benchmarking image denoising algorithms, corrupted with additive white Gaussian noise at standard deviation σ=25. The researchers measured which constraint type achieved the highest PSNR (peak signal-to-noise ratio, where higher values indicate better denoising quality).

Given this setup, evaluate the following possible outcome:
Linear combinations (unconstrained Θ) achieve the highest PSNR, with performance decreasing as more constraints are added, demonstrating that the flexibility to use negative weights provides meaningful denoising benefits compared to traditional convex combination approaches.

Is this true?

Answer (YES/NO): NO